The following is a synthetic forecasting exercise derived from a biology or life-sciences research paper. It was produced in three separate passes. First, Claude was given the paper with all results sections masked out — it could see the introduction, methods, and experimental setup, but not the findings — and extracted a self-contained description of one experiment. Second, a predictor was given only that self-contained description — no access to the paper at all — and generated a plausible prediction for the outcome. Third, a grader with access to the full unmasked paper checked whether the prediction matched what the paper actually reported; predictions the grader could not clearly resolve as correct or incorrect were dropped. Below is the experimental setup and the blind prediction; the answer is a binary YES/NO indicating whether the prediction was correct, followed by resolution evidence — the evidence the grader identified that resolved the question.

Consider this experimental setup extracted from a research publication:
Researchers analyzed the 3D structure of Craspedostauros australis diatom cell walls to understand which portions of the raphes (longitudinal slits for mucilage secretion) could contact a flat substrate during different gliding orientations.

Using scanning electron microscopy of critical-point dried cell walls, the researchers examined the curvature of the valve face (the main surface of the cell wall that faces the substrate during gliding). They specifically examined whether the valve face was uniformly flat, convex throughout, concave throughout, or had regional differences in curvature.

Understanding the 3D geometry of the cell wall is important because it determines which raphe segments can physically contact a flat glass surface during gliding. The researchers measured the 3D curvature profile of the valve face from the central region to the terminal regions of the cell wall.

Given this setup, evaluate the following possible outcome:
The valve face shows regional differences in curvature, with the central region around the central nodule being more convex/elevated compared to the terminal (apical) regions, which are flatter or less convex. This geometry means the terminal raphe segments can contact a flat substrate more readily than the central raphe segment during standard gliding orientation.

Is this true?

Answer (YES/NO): NO